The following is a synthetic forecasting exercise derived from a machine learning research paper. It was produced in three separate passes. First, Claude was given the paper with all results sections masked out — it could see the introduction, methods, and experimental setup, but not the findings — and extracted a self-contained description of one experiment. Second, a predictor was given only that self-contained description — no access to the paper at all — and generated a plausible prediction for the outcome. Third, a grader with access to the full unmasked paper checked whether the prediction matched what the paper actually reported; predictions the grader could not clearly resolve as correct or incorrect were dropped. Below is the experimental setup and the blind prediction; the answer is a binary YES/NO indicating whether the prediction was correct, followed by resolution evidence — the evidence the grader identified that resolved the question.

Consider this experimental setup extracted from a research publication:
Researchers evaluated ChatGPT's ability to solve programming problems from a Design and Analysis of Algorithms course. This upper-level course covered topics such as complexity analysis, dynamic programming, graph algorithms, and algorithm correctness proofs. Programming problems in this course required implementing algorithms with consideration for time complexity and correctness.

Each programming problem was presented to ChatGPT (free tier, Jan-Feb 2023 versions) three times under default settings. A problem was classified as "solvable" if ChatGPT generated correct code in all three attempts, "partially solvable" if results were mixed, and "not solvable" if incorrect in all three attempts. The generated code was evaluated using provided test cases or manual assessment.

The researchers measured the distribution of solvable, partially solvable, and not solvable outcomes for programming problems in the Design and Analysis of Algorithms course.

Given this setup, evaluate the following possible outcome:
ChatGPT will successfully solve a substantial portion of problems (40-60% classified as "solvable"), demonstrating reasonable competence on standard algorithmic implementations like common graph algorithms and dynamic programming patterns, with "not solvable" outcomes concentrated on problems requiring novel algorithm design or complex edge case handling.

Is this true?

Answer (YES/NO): NO